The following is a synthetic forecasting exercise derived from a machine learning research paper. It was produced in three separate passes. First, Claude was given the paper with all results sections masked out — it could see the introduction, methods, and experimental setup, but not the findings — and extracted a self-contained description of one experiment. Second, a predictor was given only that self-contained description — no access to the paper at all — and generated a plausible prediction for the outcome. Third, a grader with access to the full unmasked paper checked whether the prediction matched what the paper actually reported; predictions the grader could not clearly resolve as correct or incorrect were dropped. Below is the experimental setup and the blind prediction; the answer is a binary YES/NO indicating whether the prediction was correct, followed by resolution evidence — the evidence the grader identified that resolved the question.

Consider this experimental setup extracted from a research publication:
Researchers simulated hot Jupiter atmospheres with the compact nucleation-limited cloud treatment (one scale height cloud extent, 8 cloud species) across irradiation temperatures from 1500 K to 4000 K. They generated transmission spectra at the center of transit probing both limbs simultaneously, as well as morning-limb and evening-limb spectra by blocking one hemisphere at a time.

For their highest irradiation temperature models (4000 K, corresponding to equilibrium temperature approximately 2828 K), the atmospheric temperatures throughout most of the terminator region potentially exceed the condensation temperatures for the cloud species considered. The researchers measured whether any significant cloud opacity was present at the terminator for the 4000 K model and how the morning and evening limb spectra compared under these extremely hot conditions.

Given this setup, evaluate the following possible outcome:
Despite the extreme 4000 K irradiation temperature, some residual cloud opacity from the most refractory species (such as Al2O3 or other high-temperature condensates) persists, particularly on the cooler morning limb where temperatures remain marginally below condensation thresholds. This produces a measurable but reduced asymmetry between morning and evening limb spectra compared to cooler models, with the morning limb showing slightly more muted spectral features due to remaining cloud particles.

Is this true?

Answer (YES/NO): NO